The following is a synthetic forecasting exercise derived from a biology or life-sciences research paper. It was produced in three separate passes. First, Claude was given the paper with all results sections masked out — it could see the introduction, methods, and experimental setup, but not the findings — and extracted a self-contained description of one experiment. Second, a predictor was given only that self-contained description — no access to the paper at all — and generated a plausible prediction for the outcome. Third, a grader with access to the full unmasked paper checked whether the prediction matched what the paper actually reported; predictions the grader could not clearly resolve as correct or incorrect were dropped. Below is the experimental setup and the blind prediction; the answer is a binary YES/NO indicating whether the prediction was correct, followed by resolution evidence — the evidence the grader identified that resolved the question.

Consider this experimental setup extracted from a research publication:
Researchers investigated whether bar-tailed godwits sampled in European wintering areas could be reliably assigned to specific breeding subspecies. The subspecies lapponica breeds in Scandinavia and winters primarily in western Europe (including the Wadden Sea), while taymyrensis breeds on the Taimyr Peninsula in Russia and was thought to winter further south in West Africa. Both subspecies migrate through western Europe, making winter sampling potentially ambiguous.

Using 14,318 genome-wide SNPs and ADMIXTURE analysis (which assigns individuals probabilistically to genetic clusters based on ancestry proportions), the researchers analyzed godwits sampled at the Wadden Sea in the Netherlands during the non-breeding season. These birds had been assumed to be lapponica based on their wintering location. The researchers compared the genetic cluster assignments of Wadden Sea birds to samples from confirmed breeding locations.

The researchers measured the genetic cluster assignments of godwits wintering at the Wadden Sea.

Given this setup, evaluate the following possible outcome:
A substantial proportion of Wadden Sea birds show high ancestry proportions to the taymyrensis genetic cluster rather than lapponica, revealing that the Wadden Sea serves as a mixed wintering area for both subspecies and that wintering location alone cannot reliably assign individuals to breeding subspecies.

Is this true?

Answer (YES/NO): YES